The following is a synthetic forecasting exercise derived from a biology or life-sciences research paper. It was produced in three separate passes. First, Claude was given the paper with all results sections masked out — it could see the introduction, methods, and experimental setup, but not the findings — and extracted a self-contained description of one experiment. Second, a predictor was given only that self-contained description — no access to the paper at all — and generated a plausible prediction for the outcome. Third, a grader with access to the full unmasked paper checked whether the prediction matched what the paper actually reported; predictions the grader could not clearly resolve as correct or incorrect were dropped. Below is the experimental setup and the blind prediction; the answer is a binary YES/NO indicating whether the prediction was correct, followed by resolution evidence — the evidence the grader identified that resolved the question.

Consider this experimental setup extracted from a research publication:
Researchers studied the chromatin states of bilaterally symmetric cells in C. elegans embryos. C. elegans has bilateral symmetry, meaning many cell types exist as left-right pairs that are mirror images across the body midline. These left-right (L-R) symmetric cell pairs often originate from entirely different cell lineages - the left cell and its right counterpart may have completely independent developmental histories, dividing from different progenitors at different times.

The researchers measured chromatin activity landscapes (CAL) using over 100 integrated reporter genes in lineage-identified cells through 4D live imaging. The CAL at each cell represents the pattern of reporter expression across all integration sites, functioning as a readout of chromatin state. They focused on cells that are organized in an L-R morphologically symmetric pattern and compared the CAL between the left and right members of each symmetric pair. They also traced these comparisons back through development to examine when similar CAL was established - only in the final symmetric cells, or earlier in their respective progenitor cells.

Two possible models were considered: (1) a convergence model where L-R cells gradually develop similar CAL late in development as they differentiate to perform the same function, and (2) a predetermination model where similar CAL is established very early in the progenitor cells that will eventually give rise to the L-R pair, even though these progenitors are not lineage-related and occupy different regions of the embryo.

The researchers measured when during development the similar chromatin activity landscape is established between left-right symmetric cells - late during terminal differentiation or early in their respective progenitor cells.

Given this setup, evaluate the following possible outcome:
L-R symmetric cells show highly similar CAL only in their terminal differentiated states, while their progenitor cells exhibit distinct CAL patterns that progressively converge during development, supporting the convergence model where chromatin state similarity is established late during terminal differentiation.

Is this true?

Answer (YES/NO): NO